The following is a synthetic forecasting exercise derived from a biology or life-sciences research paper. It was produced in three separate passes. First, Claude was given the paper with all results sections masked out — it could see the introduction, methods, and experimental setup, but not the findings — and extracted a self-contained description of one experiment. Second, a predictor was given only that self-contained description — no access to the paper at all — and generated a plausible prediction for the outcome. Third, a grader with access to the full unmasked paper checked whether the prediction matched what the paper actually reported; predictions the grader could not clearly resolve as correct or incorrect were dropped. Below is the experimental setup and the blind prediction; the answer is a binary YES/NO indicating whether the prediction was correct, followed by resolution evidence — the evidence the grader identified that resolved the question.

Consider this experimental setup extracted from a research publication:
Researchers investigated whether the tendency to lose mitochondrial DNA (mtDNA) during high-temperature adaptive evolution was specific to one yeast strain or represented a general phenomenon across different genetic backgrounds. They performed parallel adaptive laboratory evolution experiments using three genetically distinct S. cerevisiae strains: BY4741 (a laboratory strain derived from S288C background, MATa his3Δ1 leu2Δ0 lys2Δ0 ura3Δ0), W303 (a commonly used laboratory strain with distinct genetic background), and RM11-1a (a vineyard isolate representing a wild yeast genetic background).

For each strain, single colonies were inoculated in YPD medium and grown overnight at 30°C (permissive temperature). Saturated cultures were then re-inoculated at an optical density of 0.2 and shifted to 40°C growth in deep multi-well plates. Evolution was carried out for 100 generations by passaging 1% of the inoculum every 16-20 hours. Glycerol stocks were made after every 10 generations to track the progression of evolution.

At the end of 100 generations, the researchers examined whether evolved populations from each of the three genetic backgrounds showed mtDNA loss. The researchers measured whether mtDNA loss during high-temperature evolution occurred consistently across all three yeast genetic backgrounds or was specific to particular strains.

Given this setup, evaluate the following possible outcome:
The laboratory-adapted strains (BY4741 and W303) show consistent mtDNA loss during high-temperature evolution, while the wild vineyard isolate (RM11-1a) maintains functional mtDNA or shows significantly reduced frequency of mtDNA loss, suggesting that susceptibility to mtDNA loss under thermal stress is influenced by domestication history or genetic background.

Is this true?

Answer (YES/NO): NO